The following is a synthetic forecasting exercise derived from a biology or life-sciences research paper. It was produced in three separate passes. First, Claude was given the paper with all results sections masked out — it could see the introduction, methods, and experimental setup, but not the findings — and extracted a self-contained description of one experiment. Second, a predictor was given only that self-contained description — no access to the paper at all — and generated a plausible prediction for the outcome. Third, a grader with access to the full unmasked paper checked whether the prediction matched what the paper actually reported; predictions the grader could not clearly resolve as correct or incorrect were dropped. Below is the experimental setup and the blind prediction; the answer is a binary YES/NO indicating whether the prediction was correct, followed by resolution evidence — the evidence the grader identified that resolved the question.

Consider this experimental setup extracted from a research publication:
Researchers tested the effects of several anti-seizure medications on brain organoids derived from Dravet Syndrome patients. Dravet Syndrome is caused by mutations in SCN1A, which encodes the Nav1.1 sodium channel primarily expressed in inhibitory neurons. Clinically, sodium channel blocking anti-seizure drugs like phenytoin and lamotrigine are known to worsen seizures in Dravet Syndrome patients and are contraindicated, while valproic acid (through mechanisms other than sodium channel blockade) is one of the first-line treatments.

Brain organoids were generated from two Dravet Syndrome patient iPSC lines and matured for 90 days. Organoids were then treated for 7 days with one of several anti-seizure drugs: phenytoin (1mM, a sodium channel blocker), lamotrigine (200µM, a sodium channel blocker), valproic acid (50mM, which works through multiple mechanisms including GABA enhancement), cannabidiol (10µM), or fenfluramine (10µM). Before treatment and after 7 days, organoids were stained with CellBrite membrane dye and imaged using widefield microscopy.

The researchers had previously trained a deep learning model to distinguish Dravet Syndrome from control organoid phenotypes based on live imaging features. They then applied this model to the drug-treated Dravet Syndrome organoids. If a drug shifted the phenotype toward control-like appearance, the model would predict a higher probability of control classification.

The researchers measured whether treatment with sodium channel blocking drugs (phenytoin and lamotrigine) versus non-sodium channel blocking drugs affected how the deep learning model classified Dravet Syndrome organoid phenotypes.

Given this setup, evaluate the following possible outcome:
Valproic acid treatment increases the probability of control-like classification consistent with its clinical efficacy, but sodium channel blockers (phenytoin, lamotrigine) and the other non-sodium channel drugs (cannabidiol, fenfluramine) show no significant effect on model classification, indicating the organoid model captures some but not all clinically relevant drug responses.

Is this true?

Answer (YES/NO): NO